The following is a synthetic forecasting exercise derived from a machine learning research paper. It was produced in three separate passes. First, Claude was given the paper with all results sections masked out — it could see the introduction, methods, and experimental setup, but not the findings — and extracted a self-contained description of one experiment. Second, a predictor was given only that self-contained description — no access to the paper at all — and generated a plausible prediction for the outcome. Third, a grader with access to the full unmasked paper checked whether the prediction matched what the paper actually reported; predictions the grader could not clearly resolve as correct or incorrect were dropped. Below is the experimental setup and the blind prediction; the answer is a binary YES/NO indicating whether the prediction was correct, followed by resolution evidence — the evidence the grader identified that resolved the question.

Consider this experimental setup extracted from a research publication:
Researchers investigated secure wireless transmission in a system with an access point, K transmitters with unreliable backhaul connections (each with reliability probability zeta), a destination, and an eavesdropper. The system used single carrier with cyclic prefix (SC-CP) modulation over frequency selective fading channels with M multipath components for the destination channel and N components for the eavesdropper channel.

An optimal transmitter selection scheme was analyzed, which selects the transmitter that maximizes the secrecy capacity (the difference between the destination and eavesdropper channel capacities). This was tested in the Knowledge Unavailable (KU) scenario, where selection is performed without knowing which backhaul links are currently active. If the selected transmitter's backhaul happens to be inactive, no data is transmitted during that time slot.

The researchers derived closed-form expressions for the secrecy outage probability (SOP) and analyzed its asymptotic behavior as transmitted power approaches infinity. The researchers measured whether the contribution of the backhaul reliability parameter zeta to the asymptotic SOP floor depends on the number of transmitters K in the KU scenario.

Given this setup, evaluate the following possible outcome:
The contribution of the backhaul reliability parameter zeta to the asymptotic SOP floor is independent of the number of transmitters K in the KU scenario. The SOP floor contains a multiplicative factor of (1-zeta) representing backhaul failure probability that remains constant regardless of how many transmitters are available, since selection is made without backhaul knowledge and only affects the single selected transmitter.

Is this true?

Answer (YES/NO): NO